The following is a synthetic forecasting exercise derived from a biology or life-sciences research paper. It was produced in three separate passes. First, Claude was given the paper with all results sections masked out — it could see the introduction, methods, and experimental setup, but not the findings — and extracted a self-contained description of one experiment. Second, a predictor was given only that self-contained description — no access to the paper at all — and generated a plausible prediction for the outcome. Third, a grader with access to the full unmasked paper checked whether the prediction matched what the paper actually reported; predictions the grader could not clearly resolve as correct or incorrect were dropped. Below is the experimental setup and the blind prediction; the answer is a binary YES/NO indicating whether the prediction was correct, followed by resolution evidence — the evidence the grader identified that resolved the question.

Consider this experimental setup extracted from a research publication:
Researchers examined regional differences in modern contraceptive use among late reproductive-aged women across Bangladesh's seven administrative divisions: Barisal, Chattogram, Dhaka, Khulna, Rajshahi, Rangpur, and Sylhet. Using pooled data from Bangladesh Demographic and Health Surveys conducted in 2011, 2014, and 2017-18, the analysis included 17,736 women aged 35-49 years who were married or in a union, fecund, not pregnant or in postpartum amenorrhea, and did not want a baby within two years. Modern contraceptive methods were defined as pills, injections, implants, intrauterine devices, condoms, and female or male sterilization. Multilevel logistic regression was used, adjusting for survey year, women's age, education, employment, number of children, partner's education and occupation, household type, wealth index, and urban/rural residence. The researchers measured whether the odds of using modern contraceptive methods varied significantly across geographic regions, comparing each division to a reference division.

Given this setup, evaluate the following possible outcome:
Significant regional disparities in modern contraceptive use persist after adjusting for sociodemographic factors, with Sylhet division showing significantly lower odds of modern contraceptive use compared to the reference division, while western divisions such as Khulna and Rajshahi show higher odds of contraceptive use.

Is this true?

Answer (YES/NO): NO